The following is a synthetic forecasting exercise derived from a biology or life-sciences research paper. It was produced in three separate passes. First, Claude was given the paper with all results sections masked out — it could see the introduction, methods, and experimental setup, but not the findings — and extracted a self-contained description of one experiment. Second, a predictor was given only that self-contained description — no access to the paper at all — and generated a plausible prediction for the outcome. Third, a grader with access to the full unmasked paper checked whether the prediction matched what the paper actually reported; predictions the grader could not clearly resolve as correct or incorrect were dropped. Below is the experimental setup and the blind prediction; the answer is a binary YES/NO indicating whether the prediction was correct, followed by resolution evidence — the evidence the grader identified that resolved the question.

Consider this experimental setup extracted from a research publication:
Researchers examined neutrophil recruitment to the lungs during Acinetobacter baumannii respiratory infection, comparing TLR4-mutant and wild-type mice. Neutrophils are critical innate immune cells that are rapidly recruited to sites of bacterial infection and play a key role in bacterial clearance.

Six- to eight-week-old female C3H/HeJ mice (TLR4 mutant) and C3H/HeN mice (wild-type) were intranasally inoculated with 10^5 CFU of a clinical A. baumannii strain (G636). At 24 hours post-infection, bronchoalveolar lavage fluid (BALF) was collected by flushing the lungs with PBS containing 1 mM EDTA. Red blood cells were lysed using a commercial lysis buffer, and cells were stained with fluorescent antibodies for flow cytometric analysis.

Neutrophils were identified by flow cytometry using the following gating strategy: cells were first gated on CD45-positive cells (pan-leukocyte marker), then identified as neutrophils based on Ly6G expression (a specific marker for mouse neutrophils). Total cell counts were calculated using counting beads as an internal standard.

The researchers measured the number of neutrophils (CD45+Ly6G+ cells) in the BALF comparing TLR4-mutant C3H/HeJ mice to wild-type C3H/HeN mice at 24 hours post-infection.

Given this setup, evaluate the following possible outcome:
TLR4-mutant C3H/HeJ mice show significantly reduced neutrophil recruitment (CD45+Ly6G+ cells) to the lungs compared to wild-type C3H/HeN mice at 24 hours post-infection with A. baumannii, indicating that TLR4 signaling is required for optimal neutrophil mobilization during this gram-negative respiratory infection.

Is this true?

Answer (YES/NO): NO